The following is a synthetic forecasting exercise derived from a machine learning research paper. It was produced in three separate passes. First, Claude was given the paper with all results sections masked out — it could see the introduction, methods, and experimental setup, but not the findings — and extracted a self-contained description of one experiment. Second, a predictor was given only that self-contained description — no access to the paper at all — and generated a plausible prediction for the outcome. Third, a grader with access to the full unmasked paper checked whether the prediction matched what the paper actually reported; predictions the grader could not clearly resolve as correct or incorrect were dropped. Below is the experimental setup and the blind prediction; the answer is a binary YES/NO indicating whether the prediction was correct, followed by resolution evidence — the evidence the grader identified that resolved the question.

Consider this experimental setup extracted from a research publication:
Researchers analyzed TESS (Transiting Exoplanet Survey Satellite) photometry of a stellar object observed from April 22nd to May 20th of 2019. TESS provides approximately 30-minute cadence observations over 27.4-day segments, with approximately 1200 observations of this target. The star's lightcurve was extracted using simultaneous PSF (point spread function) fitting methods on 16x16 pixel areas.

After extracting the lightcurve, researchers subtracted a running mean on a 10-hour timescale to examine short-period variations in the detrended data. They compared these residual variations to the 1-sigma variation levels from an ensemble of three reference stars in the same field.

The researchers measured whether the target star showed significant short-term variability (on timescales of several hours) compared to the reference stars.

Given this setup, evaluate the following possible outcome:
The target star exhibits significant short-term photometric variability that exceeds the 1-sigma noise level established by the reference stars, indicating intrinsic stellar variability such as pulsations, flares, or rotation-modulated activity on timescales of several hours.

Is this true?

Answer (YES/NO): YES